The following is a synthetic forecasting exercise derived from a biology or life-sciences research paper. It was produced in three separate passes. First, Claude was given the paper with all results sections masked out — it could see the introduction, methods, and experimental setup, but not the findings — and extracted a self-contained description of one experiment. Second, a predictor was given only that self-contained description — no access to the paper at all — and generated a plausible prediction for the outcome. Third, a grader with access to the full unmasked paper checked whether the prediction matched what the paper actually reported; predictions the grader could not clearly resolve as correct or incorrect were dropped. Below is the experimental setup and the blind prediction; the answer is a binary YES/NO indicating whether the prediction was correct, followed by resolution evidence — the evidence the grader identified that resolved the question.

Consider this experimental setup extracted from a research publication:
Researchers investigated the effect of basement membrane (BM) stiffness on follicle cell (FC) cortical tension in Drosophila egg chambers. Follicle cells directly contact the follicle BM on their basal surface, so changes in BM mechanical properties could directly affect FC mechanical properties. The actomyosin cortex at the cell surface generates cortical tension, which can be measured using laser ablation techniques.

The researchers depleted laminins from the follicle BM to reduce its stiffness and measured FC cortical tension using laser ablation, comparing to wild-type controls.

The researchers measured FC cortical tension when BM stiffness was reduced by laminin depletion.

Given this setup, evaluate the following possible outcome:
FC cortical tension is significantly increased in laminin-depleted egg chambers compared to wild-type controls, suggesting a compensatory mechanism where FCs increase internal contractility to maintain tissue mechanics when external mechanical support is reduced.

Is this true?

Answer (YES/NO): NO